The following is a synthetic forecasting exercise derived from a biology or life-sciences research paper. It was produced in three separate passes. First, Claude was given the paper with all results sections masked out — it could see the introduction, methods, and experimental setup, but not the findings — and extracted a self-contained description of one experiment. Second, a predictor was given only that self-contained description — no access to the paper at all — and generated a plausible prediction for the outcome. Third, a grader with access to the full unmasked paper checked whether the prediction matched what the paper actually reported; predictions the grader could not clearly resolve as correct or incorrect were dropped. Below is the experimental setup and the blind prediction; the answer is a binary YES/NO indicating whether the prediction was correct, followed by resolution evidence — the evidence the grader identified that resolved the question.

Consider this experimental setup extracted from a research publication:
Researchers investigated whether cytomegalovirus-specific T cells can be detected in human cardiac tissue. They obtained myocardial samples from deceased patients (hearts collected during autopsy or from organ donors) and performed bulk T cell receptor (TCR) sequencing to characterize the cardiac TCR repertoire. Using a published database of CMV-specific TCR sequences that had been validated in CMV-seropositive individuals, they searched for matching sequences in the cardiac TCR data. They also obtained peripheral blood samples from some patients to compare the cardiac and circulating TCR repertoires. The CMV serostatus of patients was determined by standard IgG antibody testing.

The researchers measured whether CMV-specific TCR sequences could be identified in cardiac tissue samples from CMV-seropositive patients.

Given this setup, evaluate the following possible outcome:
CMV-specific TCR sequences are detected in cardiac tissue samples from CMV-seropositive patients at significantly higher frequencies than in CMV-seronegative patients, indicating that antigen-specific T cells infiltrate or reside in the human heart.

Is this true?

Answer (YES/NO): NO